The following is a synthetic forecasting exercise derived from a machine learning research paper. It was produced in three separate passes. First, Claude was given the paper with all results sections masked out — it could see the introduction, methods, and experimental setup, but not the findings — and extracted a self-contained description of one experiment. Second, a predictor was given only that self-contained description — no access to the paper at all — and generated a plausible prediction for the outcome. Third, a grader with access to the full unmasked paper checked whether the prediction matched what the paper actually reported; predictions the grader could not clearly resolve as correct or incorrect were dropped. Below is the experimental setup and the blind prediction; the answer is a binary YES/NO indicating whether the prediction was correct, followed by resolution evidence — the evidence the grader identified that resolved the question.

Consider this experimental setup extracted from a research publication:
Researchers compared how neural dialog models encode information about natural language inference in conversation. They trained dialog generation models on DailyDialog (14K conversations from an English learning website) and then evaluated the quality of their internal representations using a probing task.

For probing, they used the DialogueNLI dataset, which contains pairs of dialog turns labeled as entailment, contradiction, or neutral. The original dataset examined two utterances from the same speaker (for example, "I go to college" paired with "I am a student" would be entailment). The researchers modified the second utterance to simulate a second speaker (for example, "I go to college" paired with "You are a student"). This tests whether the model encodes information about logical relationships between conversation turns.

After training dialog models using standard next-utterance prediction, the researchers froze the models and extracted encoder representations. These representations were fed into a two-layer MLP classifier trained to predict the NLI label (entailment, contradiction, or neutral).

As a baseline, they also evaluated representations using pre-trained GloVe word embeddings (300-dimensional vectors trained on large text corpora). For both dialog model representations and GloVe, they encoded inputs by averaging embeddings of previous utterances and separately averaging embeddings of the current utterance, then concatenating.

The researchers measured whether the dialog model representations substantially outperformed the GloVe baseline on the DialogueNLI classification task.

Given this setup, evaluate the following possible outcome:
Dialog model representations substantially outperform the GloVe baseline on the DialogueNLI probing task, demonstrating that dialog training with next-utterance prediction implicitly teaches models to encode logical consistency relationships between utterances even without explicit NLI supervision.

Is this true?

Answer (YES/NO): NO